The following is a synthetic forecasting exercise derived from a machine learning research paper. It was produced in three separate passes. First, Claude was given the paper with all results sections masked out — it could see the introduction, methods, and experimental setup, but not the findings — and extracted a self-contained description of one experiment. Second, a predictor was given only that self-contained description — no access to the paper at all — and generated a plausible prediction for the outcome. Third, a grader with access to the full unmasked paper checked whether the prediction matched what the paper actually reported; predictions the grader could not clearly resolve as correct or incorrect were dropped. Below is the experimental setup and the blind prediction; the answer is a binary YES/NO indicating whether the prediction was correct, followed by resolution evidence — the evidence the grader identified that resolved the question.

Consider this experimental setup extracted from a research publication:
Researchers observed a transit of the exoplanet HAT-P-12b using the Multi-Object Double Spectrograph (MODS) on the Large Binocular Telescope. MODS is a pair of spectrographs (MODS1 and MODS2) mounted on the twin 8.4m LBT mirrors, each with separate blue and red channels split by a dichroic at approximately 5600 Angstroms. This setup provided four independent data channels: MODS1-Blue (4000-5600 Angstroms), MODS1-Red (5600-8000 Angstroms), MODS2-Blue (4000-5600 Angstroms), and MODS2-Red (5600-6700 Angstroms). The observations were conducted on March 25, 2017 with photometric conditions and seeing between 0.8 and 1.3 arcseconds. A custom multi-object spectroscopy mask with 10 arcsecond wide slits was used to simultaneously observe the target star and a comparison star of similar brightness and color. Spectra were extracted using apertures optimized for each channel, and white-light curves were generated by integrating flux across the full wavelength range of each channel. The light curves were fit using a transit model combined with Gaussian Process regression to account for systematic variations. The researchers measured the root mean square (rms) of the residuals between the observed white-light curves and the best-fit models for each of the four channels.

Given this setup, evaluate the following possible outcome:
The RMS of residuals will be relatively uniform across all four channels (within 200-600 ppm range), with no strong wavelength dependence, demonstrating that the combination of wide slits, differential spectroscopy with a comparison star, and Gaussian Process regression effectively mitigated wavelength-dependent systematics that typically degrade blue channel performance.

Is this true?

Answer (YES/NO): NO